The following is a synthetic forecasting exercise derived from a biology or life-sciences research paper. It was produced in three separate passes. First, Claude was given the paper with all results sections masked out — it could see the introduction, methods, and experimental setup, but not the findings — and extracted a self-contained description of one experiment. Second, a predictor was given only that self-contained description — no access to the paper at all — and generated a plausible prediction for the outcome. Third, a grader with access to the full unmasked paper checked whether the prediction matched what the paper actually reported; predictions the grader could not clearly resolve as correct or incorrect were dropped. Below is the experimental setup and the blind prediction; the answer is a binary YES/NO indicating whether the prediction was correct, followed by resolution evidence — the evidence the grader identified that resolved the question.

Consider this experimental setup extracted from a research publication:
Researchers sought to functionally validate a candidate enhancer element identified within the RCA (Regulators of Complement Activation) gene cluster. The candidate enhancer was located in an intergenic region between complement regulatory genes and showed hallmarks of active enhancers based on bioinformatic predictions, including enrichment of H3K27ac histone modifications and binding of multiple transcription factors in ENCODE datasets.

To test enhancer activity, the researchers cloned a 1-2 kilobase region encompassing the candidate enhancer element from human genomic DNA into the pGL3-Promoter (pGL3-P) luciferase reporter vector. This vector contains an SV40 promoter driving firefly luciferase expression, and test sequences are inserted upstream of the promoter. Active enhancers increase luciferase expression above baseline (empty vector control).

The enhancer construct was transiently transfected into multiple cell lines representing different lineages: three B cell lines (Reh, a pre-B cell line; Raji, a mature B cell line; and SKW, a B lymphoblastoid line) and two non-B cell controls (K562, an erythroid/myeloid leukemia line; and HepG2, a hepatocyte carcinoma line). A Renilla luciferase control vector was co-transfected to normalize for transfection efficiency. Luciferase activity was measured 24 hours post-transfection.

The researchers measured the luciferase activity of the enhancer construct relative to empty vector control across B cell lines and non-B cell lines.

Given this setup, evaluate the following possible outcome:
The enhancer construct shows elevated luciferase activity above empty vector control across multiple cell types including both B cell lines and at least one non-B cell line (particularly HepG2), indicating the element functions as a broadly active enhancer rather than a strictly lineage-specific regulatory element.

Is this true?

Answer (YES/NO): NO